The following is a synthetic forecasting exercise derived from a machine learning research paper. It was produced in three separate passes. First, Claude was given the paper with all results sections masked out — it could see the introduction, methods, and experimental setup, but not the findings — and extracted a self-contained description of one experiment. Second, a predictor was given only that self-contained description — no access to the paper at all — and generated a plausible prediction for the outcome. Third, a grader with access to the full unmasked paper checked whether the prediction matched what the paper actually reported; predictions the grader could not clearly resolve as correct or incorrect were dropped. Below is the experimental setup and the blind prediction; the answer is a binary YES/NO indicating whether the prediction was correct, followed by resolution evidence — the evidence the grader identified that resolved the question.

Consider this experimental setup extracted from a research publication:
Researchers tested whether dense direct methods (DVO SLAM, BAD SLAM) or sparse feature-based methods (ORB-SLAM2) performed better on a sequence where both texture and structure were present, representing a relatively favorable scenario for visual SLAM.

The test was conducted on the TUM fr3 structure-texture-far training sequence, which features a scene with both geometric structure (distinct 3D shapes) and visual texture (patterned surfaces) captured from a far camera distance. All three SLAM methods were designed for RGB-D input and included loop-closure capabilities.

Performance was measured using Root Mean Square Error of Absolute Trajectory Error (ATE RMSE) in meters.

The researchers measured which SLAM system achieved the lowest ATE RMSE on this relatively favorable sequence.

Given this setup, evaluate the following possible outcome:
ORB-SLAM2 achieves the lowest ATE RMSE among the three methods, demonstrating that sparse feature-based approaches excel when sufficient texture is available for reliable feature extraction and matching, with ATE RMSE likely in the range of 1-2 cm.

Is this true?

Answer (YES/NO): YES